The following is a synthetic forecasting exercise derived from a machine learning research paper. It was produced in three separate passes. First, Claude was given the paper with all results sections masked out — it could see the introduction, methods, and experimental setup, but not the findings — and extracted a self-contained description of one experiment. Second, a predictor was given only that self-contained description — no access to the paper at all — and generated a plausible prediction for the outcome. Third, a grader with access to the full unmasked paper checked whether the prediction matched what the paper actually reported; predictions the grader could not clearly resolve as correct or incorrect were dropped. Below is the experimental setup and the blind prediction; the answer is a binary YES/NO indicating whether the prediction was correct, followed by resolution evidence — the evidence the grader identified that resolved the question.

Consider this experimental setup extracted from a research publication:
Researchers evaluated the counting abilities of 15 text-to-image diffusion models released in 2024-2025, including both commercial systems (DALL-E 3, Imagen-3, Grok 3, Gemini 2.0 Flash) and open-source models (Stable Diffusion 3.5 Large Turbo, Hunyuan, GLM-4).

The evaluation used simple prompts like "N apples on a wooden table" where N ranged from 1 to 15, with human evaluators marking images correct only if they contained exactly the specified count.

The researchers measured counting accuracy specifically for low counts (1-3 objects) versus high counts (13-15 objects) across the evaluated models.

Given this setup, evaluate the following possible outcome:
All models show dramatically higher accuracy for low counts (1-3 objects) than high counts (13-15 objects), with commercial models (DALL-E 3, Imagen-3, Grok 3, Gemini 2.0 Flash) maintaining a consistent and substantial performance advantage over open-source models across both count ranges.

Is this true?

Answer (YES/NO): NO